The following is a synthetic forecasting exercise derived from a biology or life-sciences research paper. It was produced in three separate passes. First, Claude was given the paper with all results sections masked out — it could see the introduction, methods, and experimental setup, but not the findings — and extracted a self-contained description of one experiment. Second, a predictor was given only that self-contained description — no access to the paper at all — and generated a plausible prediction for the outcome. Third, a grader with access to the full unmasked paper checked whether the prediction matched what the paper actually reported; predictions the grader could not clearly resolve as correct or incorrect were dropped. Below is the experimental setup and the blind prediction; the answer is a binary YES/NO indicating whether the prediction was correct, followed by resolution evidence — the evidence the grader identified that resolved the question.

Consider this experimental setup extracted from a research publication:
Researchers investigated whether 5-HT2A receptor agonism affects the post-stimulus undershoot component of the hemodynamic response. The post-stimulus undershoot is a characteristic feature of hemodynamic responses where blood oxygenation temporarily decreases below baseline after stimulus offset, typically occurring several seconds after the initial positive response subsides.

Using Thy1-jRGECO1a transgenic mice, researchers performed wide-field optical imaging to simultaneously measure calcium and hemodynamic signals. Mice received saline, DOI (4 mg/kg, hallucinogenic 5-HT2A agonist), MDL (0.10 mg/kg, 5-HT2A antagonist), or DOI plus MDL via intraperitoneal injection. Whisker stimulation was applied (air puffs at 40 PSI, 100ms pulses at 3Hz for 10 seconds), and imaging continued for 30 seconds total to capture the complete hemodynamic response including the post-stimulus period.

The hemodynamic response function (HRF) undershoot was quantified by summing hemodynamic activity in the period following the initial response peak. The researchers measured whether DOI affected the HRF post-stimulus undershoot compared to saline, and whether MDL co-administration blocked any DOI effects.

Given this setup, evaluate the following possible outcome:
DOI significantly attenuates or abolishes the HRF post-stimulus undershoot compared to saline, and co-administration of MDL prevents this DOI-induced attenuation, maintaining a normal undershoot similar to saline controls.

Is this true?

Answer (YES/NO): NO